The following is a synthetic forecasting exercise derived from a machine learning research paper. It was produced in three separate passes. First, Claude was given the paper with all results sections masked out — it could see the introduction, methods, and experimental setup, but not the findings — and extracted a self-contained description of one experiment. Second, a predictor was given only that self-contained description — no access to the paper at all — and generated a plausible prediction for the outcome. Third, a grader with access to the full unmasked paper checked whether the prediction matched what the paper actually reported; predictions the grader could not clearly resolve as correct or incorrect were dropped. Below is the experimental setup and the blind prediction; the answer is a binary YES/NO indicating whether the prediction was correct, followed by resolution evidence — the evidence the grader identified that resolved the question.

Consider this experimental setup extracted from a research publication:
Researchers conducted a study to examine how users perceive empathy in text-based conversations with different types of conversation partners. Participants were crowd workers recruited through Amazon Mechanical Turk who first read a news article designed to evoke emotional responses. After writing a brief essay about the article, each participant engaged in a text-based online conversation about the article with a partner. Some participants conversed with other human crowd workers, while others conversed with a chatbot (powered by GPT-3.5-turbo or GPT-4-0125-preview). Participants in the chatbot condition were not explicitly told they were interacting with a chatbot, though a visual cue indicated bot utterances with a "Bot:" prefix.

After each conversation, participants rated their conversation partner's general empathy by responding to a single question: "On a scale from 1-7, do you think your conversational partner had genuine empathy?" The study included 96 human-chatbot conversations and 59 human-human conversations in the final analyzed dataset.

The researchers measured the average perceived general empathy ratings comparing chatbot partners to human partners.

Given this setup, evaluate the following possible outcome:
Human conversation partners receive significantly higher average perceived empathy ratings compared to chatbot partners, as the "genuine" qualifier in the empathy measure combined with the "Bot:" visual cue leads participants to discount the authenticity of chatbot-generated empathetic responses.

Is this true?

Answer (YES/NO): YES